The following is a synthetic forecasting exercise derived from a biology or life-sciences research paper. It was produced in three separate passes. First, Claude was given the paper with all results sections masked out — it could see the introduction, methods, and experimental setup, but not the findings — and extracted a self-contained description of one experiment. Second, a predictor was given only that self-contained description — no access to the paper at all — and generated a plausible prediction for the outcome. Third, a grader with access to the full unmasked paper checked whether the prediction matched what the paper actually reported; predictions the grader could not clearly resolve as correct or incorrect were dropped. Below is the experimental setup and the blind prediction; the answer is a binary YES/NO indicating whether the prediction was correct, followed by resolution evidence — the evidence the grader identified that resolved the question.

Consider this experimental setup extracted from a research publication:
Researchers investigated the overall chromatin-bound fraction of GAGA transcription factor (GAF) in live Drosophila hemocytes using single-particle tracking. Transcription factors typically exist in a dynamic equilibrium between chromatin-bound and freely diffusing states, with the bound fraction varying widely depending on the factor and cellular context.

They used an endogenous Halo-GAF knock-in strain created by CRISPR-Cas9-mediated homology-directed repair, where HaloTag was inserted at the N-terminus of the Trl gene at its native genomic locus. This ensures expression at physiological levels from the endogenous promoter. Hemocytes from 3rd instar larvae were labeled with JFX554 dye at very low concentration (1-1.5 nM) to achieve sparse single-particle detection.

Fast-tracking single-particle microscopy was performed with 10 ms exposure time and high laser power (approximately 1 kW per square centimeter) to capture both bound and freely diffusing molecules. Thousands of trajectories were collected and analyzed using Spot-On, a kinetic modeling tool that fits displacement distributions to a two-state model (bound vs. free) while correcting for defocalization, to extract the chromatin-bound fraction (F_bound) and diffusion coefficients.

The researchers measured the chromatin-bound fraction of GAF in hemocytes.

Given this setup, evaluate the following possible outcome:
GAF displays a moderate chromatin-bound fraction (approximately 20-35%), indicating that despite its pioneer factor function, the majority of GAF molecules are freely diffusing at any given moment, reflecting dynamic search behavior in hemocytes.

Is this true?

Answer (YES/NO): NO